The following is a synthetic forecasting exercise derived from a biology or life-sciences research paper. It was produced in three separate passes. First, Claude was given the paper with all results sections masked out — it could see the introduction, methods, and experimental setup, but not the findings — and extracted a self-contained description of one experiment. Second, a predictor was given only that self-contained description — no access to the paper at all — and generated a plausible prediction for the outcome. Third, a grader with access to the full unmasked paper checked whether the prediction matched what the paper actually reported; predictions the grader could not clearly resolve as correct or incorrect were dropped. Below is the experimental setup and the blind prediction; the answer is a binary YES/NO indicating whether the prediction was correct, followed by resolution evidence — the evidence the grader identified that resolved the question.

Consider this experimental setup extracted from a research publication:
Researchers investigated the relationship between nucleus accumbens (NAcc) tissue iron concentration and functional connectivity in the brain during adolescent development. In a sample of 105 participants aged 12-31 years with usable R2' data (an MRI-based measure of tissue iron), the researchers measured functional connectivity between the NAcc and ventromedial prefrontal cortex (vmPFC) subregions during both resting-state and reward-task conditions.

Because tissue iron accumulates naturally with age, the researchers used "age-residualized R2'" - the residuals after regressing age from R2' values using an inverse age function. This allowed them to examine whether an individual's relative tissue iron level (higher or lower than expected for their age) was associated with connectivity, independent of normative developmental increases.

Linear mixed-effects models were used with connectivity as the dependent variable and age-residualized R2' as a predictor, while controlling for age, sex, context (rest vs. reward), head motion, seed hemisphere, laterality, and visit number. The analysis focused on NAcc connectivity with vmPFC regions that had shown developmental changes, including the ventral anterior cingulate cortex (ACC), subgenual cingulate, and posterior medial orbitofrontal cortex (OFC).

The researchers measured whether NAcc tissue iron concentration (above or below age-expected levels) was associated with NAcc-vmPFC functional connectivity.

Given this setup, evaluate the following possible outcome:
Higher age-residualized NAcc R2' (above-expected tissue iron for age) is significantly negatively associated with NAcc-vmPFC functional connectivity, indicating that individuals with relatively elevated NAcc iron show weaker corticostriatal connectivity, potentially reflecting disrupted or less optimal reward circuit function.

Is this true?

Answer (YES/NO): YES